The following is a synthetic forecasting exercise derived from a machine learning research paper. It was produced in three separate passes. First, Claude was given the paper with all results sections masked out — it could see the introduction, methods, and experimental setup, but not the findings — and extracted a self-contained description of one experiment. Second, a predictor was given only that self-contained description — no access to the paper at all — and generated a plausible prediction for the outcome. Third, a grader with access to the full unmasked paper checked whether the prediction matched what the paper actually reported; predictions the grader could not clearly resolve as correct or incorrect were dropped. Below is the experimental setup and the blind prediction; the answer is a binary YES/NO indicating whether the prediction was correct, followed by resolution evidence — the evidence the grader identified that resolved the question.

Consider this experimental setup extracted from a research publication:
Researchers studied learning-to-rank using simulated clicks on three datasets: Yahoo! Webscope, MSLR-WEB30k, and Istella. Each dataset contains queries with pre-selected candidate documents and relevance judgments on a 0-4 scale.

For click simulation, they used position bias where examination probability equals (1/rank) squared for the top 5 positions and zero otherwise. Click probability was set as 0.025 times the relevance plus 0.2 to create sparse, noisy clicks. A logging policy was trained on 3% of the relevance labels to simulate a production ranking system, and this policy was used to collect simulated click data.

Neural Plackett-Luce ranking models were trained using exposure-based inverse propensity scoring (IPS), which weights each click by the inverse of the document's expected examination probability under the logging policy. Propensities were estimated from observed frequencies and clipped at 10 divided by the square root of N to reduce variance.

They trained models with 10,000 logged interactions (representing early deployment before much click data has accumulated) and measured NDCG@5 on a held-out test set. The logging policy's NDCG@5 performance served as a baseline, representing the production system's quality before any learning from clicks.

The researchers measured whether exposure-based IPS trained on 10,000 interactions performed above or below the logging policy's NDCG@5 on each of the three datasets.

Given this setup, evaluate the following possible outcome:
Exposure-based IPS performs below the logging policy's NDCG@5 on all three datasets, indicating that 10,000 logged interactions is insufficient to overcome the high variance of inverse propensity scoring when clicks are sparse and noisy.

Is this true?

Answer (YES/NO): NO